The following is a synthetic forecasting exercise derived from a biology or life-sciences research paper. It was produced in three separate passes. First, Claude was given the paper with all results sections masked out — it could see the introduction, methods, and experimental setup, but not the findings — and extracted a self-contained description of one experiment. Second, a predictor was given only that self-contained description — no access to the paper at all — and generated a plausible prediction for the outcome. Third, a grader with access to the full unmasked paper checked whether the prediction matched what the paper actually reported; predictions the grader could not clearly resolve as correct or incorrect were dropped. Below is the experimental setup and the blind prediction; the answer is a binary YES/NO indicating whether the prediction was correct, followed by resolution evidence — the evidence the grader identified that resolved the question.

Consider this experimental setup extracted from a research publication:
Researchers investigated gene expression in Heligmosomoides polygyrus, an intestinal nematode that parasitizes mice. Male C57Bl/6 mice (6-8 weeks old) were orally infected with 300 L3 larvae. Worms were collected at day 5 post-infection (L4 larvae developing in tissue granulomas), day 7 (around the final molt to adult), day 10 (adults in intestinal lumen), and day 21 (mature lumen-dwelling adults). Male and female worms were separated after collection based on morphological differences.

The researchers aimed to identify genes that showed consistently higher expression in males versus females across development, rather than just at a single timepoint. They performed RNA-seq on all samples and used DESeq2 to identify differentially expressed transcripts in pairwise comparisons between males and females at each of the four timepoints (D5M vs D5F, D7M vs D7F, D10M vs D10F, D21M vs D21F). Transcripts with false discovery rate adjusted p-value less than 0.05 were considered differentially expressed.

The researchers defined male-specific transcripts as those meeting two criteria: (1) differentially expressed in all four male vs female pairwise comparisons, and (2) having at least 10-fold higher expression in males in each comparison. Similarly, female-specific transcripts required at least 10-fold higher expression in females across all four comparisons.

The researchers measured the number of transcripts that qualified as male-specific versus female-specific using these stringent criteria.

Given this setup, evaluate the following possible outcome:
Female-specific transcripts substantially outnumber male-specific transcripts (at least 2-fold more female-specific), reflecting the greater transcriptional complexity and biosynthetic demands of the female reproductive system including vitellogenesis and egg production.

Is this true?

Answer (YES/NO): NO